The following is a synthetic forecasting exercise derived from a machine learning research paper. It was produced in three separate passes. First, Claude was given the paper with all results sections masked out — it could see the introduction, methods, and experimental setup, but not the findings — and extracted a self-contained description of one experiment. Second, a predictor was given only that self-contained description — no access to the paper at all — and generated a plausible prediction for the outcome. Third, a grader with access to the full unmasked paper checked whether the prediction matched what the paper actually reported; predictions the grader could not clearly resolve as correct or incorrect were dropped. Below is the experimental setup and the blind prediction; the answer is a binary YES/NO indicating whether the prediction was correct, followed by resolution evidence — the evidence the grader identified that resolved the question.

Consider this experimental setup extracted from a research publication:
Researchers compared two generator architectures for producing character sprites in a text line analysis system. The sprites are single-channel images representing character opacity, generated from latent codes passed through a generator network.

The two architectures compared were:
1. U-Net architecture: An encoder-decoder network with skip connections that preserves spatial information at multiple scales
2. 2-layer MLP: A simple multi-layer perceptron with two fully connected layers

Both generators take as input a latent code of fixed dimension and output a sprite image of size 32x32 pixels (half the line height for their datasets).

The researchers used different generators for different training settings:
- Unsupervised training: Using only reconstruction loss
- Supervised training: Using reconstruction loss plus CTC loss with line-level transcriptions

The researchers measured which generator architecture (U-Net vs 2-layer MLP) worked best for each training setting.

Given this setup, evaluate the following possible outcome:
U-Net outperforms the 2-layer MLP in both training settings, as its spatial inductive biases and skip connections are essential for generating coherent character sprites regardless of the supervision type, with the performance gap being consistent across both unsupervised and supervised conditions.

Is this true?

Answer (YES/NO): NO